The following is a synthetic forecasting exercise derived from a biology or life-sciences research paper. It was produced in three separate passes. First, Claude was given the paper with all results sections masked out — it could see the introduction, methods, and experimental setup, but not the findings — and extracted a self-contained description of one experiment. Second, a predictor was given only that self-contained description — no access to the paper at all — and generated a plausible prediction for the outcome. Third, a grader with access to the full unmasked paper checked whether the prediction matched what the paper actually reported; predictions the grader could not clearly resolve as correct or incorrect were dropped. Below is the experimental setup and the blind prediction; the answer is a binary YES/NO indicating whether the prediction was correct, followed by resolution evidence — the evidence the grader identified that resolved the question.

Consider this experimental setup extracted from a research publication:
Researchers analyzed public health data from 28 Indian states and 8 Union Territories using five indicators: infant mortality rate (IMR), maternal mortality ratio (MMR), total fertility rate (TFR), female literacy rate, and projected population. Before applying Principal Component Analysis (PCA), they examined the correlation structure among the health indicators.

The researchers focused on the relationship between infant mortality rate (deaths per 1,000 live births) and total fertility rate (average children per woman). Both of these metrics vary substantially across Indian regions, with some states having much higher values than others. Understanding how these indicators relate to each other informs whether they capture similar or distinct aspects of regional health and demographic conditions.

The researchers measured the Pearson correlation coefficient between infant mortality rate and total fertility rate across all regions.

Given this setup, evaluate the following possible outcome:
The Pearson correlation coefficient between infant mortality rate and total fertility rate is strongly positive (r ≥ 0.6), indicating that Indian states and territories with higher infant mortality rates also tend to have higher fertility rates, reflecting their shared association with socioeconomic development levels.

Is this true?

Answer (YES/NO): YES